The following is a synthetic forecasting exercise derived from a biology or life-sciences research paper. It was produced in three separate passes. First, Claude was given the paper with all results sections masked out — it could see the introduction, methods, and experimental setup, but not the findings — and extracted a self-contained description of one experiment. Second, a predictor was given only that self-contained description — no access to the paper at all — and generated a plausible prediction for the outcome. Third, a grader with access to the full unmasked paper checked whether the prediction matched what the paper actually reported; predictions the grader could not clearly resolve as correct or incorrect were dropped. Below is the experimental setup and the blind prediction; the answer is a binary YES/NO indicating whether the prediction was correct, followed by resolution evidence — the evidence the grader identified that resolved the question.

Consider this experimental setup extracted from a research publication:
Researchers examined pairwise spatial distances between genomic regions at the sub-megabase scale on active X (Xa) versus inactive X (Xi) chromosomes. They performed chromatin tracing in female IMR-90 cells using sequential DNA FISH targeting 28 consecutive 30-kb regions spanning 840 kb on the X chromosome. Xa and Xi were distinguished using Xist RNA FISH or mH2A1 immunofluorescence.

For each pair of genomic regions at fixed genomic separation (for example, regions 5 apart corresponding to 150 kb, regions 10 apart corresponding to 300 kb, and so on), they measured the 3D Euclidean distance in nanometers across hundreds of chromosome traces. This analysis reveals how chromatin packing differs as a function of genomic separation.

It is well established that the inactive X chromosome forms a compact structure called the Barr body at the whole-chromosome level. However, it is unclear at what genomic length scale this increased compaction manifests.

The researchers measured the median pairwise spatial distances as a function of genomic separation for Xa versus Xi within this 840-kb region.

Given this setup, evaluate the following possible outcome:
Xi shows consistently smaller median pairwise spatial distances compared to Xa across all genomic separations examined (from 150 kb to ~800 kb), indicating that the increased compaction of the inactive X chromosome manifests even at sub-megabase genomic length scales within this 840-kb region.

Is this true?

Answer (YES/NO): NO